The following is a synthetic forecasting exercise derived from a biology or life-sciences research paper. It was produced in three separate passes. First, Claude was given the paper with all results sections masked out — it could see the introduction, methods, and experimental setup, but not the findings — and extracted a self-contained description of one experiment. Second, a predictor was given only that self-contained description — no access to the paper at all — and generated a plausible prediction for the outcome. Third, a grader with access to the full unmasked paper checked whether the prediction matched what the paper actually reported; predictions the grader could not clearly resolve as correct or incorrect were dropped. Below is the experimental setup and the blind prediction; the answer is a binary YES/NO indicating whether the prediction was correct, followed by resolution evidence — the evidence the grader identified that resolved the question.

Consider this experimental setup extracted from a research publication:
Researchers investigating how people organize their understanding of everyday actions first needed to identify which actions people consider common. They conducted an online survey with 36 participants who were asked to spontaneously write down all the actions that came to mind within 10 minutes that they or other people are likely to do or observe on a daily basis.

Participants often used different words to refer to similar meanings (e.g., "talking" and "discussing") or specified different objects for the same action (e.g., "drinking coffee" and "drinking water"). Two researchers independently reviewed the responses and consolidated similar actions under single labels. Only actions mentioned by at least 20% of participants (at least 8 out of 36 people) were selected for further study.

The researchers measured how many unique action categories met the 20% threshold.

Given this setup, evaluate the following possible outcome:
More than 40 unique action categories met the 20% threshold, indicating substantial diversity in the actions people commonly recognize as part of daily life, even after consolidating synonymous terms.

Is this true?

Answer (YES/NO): NO